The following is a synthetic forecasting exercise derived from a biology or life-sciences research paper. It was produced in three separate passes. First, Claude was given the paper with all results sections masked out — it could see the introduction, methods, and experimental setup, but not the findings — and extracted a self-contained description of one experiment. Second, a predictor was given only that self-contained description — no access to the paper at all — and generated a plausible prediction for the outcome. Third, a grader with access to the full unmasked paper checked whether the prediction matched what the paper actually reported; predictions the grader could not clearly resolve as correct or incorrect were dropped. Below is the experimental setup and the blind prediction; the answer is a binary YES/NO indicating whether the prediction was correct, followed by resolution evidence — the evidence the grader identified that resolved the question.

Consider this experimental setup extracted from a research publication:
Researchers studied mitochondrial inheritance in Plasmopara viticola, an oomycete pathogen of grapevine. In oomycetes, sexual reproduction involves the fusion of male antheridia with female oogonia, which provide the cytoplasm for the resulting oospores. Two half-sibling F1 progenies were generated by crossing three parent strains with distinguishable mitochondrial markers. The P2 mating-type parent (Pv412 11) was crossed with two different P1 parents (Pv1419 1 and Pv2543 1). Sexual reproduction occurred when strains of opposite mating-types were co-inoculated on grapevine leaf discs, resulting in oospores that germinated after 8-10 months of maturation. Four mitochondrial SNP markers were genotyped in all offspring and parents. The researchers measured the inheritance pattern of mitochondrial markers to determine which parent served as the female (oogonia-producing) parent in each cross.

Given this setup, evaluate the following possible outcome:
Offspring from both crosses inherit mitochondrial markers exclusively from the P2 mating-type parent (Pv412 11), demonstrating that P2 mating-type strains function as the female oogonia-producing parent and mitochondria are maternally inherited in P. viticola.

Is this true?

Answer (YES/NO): NO